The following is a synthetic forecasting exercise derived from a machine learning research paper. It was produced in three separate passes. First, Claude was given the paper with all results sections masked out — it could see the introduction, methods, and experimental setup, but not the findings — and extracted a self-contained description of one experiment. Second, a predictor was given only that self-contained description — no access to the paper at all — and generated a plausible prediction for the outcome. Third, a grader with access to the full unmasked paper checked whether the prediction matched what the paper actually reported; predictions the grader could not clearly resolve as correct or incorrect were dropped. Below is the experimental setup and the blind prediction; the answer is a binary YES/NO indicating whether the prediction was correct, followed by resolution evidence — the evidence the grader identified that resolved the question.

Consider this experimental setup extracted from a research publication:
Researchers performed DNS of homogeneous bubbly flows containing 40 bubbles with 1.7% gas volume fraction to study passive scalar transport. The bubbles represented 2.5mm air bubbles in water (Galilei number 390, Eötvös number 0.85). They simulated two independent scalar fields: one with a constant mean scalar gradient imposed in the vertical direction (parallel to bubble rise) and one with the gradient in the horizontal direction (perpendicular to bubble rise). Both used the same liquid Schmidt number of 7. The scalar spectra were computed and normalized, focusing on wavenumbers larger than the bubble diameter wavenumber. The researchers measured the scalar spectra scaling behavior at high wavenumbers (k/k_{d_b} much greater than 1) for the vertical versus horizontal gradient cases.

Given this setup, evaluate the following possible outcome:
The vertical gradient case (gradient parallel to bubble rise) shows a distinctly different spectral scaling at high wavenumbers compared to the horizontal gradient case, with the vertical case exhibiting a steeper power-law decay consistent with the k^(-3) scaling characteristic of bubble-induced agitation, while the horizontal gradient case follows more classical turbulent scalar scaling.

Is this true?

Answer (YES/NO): NO